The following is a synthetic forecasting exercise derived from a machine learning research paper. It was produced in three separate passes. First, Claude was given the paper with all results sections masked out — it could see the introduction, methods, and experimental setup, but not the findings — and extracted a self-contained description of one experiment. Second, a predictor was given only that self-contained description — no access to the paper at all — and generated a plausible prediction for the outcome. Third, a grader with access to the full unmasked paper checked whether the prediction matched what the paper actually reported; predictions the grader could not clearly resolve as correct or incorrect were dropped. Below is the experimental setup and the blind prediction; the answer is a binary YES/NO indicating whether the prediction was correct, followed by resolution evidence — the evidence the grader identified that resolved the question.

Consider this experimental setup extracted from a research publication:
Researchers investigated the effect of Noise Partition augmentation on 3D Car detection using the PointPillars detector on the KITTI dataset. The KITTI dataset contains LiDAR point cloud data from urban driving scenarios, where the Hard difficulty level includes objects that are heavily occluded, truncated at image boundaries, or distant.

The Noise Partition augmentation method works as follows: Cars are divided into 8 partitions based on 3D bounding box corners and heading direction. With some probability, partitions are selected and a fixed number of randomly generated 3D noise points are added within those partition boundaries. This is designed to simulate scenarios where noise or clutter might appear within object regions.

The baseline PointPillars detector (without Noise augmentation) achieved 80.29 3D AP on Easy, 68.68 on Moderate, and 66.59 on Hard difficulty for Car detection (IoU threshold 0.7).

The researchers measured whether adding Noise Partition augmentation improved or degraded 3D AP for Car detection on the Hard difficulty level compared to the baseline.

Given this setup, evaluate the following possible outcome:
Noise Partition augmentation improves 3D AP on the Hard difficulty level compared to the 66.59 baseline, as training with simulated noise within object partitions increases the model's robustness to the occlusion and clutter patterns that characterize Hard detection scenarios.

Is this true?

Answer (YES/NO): NO